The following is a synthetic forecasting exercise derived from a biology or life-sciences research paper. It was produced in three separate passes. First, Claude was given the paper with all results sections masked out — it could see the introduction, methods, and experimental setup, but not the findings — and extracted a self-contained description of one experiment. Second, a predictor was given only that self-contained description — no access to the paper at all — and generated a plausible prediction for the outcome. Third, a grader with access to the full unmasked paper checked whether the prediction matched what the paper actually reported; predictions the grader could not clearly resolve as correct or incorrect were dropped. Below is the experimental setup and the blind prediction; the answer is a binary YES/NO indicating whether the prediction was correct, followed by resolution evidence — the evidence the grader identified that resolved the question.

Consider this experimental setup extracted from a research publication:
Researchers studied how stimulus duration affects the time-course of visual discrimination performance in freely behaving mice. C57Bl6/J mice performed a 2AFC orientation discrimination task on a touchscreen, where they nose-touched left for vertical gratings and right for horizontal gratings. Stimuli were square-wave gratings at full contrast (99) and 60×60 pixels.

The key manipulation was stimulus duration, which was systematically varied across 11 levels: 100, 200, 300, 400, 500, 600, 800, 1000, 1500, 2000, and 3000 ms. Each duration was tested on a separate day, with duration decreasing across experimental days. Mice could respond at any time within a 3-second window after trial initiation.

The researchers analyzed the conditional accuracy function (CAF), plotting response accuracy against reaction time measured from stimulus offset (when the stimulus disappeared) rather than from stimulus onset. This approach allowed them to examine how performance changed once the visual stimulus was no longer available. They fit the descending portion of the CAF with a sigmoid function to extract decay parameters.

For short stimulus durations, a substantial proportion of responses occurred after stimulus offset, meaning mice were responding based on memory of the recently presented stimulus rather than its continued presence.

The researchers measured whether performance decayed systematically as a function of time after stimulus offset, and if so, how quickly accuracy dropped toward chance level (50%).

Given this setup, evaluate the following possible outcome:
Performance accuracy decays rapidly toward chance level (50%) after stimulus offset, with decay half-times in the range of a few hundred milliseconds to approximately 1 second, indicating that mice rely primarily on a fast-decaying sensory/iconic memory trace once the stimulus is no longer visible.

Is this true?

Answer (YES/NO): NO